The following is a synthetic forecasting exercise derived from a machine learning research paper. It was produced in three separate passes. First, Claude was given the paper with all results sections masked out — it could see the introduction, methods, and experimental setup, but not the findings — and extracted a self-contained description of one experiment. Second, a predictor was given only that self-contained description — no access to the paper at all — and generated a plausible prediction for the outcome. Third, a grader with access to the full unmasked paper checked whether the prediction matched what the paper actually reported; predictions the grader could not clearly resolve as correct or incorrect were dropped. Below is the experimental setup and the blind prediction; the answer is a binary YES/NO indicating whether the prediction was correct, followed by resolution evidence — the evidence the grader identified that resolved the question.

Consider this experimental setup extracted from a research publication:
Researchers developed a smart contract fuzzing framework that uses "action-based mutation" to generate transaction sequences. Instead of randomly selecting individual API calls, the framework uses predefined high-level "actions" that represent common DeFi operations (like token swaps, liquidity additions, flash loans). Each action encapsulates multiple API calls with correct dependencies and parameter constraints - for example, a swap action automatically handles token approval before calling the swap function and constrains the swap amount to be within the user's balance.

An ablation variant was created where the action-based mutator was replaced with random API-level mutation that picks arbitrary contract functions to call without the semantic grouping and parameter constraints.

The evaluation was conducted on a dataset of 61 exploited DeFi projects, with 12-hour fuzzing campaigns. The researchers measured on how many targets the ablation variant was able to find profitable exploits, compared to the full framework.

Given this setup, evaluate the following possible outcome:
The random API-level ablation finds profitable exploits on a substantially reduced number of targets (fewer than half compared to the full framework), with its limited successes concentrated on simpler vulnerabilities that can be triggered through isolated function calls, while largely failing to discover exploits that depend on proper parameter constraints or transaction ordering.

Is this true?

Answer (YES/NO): NO